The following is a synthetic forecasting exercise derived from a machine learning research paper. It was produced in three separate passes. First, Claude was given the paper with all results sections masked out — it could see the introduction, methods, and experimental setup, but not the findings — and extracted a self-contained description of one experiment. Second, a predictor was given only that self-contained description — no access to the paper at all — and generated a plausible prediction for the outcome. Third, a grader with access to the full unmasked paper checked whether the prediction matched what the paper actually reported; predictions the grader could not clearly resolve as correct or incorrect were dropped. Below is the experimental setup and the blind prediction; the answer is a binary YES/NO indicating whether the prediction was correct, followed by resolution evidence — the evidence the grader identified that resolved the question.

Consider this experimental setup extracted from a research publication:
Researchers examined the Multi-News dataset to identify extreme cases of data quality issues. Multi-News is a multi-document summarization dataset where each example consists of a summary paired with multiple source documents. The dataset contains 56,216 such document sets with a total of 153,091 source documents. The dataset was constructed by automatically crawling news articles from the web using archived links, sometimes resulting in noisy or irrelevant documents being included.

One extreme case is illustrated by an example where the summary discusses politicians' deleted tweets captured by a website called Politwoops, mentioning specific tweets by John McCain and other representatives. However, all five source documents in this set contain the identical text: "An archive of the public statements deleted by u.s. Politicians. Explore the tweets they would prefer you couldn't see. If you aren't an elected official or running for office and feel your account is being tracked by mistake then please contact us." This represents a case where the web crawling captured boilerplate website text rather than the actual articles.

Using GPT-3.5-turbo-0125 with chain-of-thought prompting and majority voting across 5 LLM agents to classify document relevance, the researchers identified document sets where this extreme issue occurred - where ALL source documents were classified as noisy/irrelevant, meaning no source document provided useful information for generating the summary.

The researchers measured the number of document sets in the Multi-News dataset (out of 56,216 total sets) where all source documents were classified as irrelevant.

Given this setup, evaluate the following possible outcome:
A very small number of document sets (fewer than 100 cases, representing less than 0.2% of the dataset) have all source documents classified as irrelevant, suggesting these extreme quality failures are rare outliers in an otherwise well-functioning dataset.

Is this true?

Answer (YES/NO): NO